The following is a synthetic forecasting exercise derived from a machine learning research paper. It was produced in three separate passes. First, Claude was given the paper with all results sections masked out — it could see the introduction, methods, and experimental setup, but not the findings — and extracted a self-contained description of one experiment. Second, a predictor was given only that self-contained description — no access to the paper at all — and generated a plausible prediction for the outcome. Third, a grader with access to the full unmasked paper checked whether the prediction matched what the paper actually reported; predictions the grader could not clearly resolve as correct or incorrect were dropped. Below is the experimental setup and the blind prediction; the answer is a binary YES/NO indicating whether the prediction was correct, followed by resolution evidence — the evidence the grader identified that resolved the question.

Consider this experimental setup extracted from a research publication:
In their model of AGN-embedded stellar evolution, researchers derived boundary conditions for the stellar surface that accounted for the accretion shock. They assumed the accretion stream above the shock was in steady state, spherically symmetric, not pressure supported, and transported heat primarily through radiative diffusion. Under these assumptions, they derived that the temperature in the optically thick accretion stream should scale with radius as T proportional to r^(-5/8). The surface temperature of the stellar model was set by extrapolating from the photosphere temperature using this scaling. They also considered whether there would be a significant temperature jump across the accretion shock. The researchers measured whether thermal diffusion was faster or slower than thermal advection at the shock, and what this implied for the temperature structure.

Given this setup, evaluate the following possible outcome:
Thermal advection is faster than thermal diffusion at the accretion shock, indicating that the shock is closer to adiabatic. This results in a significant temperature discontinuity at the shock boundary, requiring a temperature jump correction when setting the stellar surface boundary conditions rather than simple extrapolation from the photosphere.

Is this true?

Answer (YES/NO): NO